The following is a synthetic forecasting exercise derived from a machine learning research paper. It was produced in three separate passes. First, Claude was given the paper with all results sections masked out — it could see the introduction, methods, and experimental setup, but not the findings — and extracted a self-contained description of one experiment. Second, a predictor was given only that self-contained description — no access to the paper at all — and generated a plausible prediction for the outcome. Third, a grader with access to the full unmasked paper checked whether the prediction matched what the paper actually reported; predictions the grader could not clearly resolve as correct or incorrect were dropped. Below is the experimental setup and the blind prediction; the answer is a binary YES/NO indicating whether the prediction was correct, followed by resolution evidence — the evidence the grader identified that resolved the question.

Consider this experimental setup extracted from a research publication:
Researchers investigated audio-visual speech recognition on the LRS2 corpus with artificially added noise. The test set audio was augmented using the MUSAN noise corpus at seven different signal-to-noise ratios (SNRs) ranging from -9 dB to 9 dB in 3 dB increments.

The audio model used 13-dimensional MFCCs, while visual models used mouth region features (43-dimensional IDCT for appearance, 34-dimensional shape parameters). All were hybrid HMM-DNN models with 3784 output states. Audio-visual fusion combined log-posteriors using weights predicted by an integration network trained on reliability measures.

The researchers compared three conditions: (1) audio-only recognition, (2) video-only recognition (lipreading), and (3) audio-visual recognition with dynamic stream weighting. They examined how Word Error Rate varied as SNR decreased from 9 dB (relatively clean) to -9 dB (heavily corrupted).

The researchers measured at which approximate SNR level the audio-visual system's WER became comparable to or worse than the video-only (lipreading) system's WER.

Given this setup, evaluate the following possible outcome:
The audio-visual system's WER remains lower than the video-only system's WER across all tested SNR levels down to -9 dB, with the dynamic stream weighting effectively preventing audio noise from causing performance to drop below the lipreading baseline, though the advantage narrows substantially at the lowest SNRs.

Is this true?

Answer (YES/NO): YES